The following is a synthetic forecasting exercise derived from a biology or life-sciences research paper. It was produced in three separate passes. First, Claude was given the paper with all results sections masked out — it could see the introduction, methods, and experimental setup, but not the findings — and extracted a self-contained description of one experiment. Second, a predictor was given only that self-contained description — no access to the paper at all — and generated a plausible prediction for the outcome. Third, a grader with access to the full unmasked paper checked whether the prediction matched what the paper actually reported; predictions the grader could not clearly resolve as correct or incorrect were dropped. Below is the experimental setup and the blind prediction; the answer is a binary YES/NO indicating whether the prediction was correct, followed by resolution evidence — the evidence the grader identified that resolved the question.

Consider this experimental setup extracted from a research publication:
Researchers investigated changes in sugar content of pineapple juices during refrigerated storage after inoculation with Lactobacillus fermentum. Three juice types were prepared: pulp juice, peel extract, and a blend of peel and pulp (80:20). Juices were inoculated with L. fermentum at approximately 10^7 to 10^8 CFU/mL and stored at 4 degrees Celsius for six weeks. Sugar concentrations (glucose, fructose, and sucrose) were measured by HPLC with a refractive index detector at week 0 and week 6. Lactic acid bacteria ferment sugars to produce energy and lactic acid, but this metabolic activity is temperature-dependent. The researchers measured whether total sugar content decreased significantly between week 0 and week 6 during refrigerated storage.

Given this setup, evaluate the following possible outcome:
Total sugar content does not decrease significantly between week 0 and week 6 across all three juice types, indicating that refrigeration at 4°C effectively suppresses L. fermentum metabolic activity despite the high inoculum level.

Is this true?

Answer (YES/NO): NO